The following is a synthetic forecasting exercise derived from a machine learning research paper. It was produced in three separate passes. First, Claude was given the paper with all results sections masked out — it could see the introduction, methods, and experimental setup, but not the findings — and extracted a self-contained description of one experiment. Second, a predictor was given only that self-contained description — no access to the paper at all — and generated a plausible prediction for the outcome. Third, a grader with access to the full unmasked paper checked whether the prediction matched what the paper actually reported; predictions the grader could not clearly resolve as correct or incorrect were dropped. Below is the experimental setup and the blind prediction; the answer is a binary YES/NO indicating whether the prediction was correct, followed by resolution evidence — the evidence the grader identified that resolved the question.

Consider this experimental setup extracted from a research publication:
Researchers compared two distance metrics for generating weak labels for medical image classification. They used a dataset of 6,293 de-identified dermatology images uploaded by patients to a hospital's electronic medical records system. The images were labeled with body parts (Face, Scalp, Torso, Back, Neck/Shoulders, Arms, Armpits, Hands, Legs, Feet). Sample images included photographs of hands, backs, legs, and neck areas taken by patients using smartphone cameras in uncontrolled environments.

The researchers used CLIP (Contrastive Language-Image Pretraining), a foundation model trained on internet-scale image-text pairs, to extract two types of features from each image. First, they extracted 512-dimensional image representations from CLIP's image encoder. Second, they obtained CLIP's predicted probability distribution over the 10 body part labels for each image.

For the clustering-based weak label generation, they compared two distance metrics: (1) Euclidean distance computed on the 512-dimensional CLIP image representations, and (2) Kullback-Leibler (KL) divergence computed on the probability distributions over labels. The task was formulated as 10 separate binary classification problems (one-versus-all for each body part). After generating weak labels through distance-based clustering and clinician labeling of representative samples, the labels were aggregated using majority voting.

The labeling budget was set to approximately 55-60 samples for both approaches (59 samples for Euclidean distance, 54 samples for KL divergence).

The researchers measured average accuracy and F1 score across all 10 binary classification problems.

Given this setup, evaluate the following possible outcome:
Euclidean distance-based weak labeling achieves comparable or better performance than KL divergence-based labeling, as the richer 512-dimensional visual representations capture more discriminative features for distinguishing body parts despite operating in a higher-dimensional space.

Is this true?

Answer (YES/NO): NO